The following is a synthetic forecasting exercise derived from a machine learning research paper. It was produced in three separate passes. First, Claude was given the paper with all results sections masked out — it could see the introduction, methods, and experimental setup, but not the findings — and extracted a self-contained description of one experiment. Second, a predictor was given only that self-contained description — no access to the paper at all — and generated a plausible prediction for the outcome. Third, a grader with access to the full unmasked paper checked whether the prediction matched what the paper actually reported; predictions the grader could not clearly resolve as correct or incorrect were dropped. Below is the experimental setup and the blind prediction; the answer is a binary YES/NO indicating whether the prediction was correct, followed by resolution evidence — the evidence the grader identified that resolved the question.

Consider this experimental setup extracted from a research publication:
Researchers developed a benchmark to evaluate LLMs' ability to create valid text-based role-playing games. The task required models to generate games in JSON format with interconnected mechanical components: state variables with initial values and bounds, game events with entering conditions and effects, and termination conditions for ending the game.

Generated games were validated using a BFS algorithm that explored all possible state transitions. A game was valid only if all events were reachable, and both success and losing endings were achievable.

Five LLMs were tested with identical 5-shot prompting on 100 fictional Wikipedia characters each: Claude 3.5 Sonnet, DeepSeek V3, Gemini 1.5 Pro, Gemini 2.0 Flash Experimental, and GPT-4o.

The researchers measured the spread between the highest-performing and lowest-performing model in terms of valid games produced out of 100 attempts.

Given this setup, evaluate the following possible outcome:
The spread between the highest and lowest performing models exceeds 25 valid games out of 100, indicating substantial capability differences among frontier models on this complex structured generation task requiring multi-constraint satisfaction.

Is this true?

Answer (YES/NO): YES